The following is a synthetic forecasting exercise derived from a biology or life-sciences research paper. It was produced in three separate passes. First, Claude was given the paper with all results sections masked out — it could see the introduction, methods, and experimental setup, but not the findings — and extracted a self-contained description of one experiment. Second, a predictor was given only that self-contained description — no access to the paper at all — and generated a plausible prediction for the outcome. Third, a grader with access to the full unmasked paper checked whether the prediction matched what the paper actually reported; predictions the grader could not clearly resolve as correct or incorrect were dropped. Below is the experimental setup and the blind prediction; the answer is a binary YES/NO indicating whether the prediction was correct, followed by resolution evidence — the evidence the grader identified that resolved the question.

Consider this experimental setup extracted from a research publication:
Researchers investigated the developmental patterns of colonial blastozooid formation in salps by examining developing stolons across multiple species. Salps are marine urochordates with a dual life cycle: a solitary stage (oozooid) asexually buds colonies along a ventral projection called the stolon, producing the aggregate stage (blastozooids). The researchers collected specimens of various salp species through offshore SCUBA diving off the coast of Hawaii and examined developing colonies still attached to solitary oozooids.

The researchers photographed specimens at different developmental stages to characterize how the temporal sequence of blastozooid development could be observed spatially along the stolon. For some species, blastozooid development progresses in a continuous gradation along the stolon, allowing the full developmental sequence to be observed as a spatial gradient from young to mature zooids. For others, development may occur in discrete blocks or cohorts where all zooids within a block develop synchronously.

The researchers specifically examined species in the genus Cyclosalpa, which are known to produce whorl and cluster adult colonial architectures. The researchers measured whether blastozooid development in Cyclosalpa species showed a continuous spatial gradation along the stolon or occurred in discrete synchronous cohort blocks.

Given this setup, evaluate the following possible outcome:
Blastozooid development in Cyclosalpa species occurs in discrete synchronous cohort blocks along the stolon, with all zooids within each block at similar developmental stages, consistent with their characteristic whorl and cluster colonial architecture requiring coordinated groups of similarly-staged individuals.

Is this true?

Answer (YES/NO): NO